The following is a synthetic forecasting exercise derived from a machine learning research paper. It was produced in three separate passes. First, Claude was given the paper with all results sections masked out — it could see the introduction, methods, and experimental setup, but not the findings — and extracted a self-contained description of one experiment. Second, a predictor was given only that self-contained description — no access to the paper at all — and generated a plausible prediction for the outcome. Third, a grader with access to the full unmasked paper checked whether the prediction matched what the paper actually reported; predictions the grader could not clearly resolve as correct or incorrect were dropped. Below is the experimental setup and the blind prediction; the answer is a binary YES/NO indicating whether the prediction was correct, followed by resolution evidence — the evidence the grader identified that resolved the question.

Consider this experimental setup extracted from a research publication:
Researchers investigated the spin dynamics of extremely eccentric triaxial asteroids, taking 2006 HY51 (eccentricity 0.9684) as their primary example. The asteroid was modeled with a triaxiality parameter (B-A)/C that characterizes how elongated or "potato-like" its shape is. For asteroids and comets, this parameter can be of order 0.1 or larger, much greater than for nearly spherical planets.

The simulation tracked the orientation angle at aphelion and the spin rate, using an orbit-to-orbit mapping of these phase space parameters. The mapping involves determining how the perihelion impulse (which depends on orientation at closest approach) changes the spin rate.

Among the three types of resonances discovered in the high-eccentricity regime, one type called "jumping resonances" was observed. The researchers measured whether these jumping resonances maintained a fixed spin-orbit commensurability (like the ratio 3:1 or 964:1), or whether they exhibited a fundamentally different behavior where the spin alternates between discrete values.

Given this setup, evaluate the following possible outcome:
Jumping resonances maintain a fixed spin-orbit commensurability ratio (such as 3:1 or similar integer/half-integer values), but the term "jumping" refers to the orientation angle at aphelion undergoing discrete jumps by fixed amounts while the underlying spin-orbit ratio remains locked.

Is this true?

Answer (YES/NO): NO